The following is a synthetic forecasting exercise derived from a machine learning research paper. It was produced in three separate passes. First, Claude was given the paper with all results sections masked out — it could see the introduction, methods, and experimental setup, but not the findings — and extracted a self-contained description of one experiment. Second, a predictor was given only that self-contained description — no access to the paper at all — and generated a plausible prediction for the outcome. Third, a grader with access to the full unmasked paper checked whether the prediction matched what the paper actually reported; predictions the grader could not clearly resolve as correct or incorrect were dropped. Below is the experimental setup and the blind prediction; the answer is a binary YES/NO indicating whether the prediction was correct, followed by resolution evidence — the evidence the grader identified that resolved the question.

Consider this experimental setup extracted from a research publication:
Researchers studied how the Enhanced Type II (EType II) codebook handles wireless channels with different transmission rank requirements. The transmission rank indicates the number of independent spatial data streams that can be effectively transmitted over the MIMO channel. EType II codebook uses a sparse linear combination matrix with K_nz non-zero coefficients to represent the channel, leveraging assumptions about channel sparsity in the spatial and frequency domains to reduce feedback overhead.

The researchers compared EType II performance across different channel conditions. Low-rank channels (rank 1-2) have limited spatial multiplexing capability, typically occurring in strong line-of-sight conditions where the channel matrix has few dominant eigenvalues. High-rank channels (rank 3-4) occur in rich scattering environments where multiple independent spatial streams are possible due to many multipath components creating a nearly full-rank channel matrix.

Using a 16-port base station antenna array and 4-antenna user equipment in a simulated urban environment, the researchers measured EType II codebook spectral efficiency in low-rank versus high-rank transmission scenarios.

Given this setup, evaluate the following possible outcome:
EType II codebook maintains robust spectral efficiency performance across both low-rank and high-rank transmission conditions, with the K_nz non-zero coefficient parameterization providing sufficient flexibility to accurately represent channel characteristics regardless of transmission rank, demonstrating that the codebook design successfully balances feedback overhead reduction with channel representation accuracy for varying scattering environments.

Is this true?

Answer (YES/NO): NO